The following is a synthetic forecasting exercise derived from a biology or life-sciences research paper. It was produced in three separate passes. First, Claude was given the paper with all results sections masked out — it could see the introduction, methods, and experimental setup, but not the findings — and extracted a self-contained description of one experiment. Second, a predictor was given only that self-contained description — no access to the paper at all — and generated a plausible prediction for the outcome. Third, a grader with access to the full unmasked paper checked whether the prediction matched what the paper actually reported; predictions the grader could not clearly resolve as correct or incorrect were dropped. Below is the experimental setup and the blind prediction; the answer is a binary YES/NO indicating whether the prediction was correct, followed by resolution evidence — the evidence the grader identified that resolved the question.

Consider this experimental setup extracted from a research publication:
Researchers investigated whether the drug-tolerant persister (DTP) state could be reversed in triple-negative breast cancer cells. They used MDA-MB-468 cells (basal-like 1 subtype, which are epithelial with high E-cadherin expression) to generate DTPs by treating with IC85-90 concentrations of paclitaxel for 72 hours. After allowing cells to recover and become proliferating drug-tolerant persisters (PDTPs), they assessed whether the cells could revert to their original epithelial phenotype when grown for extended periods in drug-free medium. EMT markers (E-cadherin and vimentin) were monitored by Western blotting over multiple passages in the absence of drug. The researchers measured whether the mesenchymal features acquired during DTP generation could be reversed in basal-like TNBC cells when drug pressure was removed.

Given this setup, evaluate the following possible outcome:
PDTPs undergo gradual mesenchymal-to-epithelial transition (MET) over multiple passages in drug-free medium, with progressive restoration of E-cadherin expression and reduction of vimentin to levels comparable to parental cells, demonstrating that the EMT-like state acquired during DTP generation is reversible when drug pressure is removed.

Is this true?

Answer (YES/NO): NO